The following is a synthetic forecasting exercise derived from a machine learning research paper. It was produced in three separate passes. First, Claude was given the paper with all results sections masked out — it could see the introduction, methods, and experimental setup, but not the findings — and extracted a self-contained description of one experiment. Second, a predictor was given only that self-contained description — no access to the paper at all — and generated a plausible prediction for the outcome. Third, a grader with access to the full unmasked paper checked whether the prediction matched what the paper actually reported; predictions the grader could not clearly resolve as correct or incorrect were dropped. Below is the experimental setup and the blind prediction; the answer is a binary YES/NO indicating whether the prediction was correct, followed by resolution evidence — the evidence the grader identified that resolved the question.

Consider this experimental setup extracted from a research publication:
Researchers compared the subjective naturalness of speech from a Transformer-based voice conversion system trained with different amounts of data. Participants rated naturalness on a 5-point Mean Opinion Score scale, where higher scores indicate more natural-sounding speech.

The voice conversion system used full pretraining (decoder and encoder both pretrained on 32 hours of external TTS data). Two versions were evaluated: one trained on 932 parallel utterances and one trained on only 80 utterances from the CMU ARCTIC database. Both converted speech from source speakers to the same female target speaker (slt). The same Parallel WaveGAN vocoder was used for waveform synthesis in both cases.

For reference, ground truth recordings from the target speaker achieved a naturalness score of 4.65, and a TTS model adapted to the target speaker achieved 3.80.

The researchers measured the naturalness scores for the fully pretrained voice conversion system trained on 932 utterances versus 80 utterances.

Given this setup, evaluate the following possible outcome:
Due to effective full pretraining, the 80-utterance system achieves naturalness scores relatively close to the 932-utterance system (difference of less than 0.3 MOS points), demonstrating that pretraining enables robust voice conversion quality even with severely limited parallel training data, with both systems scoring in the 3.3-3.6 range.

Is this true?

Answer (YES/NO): NO